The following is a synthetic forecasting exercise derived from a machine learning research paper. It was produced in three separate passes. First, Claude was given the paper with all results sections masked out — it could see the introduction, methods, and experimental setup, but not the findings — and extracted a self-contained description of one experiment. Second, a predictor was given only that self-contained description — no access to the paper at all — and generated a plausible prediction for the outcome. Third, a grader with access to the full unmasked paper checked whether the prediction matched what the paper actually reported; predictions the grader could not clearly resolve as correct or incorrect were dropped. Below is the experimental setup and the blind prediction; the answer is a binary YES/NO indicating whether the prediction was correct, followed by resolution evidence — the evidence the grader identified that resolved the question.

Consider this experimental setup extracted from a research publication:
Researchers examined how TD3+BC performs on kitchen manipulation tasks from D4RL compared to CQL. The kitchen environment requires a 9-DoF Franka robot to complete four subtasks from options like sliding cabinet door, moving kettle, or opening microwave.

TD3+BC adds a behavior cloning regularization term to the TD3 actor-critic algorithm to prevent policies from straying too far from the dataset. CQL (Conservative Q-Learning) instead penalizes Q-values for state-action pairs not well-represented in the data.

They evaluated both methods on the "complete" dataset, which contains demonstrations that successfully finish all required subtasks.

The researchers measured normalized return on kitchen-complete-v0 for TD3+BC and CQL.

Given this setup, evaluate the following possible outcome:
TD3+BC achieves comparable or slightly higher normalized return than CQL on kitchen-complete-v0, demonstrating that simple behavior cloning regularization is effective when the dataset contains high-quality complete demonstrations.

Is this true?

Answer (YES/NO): NO